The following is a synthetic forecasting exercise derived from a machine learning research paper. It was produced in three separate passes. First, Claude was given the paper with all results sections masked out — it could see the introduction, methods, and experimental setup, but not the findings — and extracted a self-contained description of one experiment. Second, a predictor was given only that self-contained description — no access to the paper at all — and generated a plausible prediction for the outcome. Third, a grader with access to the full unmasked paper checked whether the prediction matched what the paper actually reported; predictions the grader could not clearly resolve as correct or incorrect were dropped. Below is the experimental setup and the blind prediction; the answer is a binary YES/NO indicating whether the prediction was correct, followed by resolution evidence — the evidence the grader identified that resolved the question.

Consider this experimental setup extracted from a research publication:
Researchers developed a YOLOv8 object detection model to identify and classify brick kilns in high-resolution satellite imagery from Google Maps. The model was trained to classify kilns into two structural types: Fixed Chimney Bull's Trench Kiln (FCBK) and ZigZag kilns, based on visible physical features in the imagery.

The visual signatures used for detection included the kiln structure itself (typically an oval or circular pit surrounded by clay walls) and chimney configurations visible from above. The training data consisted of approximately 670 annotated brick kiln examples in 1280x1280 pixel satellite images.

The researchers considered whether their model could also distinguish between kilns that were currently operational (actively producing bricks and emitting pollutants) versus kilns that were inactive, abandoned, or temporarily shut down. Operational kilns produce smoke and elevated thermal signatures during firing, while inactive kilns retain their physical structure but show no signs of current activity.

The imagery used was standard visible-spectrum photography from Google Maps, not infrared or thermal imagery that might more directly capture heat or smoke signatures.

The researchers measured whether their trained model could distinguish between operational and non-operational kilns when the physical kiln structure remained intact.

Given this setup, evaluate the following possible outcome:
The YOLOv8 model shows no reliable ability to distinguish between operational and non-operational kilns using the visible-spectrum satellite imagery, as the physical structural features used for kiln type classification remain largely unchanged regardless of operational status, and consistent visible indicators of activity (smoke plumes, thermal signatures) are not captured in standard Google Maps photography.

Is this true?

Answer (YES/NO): YES